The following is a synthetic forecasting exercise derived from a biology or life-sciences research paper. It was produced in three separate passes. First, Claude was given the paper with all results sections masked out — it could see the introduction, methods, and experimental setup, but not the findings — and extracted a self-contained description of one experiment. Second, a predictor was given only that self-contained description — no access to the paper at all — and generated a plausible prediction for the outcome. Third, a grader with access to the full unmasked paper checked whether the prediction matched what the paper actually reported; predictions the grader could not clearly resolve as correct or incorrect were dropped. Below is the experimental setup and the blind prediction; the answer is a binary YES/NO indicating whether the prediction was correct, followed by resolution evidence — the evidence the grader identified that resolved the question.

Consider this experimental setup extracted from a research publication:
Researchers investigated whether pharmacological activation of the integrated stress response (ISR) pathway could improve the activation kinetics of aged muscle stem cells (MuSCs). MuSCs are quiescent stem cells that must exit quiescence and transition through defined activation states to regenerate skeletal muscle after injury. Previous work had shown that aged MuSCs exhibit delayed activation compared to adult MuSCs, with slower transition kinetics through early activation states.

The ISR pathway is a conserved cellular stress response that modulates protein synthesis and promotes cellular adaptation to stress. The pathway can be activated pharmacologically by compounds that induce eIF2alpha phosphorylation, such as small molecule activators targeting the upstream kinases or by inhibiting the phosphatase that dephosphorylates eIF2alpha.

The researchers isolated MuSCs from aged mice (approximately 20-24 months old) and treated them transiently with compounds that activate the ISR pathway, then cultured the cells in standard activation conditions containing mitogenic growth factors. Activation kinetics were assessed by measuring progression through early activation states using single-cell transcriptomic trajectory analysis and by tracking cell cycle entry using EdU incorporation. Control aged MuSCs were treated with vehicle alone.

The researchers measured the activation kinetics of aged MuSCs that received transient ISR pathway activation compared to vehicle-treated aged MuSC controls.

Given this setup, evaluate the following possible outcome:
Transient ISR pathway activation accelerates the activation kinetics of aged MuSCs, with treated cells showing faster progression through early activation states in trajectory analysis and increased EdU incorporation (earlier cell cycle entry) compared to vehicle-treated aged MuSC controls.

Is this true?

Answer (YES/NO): YES